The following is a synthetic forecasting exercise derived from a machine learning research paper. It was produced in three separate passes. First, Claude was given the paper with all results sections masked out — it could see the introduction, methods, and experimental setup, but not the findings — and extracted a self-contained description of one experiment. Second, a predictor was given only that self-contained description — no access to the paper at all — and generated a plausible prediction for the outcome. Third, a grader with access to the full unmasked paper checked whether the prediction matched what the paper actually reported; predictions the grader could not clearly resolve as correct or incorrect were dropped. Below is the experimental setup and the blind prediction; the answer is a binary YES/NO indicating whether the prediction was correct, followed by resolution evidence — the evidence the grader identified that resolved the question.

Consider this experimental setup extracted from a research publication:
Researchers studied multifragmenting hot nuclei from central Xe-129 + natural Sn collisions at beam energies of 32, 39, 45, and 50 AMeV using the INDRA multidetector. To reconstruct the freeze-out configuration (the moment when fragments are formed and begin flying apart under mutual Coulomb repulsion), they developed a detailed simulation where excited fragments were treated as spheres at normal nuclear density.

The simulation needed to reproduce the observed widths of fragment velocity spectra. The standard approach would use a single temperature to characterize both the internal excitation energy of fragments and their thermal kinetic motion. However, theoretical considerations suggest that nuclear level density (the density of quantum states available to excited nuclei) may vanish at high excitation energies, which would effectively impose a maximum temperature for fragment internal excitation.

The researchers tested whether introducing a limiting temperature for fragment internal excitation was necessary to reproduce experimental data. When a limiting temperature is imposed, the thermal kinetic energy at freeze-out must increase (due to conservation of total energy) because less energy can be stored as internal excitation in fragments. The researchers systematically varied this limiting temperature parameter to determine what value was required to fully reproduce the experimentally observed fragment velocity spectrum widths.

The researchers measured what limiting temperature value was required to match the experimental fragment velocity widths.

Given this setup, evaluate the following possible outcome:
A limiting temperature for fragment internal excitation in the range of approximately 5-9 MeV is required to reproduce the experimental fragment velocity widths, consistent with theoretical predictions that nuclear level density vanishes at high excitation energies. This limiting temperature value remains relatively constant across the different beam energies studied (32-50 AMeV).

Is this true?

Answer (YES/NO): YES